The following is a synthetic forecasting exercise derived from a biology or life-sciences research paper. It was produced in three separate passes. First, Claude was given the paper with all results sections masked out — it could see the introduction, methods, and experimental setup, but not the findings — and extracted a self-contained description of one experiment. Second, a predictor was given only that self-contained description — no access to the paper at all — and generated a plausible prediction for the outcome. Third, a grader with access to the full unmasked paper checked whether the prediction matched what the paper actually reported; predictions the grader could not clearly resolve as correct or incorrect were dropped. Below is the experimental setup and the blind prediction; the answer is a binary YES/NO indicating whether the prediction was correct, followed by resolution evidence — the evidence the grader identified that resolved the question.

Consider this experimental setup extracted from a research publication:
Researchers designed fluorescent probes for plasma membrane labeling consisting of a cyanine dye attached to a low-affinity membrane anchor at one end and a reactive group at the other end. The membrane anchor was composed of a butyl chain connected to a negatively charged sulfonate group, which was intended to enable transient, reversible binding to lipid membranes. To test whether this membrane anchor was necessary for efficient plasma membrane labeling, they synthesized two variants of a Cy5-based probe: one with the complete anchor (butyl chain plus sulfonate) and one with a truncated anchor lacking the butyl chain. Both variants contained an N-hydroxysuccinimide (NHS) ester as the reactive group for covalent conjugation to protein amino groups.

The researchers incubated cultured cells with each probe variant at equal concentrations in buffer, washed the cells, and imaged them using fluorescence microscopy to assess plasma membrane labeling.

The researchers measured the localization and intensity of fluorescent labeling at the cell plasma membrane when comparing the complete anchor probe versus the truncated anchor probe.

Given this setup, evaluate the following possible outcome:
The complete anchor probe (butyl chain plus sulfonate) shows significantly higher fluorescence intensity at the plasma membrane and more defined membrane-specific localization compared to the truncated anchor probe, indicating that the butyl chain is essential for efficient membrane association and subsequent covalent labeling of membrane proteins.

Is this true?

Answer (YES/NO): YES